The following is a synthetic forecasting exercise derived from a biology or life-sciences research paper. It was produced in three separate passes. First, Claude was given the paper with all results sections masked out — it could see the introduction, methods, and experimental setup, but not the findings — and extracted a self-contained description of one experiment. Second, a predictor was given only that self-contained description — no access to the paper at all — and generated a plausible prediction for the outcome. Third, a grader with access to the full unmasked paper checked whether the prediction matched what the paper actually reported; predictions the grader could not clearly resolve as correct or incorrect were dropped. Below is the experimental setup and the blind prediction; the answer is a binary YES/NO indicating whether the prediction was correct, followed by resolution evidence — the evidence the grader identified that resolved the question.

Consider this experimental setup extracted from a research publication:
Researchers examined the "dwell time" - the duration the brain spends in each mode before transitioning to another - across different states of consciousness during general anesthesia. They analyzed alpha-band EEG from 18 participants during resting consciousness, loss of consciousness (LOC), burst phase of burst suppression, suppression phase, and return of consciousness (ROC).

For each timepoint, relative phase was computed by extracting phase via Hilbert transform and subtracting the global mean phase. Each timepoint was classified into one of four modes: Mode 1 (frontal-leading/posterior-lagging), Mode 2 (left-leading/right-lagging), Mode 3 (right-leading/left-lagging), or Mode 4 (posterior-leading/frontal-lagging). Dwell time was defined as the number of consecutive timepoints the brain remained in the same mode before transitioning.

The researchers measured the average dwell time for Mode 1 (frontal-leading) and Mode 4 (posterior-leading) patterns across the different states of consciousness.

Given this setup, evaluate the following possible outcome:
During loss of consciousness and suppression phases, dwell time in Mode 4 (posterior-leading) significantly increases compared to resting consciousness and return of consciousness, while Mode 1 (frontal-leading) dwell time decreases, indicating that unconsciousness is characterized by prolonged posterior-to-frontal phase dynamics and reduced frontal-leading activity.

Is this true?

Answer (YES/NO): NO